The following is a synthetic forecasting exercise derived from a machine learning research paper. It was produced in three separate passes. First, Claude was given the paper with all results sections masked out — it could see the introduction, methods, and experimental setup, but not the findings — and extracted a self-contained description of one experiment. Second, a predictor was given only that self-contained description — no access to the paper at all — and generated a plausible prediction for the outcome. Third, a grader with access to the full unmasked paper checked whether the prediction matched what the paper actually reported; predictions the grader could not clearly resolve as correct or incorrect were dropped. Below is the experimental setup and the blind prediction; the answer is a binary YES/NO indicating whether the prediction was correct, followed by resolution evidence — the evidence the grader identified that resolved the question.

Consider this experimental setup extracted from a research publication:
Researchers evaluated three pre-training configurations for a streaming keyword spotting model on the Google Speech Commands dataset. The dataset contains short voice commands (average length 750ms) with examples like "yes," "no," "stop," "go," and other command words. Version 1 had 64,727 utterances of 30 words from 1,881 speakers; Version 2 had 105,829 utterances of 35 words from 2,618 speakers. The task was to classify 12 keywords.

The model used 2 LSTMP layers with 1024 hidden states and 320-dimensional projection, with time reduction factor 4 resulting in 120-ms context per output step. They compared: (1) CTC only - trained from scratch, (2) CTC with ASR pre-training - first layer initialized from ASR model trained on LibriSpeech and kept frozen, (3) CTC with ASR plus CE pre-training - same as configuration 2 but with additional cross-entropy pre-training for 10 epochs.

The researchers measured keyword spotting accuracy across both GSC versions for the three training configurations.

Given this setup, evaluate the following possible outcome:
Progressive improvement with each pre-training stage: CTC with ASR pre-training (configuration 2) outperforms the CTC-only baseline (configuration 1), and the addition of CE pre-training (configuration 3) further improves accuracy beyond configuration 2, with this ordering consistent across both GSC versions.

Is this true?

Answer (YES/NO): YES